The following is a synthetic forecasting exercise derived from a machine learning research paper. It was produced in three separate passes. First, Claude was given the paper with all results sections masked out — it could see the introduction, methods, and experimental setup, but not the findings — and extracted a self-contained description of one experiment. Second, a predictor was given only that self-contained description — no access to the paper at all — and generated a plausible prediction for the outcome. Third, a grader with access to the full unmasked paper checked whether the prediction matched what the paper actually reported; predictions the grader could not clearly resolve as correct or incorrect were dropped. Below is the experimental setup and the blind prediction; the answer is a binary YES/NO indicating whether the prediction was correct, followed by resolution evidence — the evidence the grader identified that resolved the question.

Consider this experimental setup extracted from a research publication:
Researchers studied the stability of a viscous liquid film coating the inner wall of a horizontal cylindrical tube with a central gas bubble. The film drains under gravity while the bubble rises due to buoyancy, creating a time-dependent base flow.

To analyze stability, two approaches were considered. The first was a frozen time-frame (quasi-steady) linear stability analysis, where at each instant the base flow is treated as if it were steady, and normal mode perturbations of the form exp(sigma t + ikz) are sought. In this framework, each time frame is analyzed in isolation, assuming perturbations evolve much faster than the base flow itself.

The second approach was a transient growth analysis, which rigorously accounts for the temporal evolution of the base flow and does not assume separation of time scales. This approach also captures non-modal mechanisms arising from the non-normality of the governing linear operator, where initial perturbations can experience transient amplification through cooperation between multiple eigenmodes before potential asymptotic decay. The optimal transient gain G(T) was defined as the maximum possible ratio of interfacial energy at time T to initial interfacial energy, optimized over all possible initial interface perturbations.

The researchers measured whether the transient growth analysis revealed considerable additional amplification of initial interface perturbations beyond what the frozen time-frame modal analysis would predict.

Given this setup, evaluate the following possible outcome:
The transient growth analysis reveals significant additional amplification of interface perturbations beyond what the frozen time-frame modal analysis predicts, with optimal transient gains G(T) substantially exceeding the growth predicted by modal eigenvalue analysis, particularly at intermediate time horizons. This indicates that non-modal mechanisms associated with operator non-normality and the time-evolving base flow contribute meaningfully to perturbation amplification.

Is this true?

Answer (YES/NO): NO